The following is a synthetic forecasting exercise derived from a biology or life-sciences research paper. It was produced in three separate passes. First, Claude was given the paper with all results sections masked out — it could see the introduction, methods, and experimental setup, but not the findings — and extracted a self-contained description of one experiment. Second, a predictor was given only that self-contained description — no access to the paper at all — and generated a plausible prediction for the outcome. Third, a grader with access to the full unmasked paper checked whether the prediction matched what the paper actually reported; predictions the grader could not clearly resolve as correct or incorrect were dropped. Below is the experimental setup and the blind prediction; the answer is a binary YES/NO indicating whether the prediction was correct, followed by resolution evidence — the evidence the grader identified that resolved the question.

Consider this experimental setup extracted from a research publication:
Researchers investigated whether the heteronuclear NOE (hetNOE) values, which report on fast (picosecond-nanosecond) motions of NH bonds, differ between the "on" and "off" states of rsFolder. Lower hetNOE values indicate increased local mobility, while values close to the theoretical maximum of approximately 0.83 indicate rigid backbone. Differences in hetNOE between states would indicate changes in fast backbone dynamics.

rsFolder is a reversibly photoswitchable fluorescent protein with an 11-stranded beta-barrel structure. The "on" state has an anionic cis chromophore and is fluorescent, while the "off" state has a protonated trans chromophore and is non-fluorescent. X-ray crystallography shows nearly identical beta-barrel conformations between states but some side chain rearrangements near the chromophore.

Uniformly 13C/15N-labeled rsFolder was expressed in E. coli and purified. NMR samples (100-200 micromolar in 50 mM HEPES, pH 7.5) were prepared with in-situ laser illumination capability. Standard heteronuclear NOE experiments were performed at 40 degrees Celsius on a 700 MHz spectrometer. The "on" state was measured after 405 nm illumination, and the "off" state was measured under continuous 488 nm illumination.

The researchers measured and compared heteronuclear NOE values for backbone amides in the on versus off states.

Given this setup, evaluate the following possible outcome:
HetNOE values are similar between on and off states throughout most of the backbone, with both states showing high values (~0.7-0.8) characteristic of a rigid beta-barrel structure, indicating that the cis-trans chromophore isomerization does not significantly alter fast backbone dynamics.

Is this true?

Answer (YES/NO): YES